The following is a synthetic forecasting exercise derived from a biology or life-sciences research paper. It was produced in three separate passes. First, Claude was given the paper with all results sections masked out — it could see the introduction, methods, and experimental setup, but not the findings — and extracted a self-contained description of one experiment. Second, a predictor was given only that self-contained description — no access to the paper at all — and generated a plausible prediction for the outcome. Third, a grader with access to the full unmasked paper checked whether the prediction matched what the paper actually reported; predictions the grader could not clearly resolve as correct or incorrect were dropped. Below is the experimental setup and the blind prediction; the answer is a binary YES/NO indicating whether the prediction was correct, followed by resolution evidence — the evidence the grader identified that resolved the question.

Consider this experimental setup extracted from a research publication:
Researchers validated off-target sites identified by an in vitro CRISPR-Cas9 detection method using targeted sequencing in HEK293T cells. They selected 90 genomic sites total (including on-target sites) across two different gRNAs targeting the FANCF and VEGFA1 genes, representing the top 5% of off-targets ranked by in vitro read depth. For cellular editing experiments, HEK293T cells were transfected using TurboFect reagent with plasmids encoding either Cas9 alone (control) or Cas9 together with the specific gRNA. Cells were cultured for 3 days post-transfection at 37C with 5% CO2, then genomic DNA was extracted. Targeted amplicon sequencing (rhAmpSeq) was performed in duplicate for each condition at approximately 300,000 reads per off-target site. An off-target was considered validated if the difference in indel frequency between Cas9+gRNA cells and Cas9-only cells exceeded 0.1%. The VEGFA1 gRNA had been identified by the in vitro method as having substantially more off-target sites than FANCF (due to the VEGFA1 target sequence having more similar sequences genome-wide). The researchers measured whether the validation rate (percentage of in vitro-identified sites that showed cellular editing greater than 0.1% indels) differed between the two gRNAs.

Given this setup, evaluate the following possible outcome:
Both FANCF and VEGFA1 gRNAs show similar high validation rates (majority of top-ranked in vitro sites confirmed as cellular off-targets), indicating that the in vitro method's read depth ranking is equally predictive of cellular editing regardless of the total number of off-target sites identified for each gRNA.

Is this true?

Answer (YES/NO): NO